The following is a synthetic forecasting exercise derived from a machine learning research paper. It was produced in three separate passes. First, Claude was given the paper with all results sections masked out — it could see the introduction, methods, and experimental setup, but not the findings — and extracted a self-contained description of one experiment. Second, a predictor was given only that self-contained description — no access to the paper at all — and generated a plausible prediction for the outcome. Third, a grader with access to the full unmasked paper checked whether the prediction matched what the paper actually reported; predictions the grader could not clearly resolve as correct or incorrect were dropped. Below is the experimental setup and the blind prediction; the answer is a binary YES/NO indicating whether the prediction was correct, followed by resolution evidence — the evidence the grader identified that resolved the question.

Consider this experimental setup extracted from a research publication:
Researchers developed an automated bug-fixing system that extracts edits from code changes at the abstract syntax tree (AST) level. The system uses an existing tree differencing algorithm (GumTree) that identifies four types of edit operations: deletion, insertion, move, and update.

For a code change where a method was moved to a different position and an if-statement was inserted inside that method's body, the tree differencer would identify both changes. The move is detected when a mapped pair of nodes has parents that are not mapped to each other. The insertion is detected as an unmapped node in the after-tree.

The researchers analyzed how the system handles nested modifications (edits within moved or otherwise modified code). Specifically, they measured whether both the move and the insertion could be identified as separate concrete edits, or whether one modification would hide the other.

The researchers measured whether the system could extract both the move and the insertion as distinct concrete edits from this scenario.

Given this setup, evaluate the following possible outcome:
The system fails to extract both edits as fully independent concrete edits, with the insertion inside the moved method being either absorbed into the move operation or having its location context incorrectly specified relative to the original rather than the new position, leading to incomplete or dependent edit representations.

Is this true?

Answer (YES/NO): NO